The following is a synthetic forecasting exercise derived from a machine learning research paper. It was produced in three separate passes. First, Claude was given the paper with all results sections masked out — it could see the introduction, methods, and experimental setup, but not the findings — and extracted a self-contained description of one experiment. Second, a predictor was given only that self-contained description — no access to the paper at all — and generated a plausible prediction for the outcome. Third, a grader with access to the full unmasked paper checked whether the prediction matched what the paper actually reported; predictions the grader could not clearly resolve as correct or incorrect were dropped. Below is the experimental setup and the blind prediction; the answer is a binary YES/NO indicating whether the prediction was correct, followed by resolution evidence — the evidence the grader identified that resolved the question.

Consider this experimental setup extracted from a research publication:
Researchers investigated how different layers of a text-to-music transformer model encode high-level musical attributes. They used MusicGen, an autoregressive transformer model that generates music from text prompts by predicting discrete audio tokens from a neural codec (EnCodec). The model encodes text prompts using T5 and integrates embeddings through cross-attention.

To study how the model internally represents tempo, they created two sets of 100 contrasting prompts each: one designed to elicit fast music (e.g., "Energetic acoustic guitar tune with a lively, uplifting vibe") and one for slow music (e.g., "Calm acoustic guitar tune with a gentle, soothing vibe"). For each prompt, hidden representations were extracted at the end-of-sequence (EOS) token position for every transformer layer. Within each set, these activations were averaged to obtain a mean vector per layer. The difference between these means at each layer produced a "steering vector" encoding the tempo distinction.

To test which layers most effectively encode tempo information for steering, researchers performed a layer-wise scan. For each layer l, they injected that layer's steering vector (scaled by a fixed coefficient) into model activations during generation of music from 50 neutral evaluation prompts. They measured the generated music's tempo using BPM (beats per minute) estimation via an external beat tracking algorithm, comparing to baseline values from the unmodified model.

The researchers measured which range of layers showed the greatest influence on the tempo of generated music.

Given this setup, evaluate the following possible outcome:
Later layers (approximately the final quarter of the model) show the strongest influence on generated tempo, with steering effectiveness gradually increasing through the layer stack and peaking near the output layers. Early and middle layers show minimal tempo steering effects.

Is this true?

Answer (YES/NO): NO